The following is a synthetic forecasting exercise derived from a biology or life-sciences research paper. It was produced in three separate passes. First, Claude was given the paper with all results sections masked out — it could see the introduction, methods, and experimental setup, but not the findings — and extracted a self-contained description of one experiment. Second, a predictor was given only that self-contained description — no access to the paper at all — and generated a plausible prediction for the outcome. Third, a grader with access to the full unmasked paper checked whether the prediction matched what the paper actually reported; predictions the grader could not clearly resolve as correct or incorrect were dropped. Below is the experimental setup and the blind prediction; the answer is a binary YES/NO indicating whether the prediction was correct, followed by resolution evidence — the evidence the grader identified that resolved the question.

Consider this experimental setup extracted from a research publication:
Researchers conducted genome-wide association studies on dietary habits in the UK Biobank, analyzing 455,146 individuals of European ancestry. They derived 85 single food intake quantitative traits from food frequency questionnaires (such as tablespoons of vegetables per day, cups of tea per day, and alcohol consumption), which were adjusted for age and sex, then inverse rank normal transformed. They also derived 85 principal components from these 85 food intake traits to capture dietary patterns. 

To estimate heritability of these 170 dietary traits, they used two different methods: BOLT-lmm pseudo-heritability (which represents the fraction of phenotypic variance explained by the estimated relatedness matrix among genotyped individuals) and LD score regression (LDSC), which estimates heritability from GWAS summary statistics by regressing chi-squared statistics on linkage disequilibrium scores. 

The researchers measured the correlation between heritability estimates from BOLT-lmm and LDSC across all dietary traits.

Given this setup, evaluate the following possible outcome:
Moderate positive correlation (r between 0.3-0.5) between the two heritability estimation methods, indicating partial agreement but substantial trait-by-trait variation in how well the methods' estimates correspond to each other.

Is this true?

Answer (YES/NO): NO